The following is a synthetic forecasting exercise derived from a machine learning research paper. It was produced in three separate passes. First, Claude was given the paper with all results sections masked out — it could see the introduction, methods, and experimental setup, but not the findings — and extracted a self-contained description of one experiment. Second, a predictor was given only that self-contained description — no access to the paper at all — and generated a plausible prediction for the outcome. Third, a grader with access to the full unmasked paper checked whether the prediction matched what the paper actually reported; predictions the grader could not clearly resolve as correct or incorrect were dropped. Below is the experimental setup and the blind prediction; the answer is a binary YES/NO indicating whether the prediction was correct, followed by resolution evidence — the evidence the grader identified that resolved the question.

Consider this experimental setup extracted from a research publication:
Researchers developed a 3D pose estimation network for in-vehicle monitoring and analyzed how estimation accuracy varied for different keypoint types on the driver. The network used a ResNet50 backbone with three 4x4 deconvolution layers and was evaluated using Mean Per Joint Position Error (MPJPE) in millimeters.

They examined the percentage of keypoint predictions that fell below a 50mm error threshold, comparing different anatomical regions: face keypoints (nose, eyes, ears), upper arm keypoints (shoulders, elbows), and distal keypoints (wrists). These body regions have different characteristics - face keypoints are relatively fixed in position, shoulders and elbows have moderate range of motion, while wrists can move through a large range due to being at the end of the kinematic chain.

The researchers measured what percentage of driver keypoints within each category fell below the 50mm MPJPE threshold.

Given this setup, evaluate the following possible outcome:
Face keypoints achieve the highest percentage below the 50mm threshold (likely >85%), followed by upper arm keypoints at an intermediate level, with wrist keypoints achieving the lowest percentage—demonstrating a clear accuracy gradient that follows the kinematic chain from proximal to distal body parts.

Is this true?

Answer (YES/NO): YES